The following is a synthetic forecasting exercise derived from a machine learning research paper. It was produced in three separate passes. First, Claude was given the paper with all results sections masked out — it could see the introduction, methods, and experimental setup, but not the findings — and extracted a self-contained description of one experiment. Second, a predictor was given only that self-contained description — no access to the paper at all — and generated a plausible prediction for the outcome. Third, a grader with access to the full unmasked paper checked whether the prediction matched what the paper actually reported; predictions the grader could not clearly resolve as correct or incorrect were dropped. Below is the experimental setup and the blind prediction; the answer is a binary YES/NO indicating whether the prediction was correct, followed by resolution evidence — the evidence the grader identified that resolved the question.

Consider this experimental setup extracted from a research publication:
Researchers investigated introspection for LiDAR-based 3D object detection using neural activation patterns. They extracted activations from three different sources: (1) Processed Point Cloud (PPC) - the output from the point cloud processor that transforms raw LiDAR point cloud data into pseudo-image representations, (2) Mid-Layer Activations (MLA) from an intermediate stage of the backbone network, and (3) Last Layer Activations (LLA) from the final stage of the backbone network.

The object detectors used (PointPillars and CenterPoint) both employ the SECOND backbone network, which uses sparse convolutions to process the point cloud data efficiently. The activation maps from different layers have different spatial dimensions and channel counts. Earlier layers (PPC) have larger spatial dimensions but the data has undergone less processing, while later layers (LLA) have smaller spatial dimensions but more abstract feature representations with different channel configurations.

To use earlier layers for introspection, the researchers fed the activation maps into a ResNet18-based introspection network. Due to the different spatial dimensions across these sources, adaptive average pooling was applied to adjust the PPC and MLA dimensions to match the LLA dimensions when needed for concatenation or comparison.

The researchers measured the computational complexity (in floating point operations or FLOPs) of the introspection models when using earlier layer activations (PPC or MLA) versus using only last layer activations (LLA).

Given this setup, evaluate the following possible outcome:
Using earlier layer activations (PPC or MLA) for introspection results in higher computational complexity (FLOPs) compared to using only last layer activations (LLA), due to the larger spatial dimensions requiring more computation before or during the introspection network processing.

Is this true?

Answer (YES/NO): YES